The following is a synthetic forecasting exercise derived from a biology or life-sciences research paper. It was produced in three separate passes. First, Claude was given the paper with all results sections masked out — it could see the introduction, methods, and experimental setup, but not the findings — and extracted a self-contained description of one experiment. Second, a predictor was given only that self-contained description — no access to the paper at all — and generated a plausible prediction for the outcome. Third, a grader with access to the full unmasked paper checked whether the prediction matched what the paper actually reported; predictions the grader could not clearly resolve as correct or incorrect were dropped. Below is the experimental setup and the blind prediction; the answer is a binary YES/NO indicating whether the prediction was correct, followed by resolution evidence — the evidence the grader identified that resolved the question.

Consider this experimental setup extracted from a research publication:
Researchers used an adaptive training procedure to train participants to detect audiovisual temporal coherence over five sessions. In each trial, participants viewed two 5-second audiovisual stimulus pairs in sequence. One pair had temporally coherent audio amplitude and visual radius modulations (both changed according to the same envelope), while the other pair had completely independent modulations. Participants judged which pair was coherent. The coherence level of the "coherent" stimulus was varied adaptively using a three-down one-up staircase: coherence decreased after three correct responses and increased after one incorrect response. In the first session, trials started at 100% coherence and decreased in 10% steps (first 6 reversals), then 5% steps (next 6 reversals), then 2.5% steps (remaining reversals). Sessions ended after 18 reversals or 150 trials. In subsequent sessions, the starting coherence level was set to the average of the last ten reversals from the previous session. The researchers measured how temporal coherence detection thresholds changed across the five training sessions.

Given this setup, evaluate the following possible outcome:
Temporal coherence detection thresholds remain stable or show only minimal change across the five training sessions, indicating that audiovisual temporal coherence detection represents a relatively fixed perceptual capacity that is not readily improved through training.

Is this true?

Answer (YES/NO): NO